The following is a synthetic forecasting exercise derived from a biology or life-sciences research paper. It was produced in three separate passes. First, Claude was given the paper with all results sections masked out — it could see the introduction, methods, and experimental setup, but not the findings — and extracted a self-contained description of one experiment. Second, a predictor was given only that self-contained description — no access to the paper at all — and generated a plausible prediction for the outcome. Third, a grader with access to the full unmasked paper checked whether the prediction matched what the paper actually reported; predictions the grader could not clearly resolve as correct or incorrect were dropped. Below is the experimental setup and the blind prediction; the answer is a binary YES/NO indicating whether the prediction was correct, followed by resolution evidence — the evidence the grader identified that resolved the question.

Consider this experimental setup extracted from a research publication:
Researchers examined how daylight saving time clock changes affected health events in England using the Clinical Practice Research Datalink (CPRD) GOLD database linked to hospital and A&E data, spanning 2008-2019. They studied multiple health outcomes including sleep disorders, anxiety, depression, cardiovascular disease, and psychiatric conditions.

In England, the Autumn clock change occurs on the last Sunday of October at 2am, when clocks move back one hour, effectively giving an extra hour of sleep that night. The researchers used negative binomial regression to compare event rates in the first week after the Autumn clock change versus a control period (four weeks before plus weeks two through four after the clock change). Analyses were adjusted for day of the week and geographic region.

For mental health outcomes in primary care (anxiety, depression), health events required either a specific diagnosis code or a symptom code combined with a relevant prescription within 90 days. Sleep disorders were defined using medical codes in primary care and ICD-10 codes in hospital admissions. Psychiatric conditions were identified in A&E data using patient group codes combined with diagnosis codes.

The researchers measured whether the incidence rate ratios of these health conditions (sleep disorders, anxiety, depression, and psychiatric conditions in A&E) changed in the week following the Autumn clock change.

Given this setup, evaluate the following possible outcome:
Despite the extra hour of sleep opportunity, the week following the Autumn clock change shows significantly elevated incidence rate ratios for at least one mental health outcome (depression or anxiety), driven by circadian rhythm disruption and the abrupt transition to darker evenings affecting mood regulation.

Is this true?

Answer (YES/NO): NO